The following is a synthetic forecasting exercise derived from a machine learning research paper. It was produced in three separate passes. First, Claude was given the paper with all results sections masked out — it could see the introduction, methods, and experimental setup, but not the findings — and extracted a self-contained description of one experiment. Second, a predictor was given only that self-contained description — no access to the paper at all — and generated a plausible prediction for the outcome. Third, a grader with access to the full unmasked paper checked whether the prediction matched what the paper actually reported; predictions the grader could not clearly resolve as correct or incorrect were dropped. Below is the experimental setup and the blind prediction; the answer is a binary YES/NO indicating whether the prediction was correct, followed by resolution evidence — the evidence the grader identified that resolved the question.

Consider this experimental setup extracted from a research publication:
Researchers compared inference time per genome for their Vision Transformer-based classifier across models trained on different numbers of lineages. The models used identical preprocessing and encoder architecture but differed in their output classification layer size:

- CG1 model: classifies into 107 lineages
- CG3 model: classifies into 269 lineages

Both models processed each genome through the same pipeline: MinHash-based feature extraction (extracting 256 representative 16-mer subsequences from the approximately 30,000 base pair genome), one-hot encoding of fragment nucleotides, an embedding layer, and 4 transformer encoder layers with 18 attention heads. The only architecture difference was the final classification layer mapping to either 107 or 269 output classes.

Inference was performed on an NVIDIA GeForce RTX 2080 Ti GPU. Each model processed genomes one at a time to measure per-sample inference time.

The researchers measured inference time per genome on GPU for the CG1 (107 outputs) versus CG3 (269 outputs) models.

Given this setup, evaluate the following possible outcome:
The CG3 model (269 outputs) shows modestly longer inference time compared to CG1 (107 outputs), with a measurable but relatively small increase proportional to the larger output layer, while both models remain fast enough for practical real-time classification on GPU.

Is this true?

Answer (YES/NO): NO